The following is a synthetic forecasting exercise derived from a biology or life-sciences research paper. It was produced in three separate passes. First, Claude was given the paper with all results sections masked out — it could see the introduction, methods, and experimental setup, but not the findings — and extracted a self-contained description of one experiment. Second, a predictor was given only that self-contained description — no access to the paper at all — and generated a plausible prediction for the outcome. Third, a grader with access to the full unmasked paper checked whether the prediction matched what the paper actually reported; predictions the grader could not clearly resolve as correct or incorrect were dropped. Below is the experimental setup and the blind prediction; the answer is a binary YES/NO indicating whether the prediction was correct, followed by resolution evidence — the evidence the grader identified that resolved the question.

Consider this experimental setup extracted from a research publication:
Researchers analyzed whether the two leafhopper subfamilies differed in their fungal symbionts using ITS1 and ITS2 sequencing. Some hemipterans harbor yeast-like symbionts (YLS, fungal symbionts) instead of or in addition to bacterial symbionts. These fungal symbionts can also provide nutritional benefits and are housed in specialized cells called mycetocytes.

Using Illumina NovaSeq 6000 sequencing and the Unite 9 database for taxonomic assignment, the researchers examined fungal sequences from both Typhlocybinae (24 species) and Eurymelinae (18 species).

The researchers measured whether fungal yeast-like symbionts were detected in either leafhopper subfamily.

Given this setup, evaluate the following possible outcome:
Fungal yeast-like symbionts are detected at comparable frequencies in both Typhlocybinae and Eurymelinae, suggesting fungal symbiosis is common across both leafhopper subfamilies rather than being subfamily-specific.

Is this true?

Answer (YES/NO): NO